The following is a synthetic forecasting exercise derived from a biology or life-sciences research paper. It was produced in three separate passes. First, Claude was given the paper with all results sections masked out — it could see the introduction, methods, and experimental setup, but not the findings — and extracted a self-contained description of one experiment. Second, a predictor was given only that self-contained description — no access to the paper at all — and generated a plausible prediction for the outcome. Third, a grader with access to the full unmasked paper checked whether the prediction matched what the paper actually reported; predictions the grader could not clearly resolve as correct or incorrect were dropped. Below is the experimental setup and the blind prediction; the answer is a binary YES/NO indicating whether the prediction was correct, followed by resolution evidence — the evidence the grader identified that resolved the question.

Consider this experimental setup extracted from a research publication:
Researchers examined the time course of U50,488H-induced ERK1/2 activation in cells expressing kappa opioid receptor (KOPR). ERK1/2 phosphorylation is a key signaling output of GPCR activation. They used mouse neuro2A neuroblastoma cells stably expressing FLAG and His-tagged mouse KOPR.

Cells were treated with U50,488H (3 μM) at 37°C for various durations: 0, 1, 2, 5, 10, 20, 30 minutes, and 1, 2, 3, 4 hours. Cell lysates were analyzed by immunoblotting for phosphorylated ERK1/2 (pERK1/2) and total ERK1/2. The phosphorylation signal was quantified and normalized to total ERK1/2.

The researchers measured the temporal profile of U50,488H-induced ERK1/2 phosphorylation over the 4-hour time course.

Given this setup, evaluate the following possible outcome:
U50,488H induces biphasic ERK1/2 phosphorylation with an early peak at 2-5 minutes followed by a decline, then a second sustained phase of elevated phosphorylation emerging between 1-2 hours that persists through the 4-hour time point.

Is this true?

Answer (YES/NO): NO